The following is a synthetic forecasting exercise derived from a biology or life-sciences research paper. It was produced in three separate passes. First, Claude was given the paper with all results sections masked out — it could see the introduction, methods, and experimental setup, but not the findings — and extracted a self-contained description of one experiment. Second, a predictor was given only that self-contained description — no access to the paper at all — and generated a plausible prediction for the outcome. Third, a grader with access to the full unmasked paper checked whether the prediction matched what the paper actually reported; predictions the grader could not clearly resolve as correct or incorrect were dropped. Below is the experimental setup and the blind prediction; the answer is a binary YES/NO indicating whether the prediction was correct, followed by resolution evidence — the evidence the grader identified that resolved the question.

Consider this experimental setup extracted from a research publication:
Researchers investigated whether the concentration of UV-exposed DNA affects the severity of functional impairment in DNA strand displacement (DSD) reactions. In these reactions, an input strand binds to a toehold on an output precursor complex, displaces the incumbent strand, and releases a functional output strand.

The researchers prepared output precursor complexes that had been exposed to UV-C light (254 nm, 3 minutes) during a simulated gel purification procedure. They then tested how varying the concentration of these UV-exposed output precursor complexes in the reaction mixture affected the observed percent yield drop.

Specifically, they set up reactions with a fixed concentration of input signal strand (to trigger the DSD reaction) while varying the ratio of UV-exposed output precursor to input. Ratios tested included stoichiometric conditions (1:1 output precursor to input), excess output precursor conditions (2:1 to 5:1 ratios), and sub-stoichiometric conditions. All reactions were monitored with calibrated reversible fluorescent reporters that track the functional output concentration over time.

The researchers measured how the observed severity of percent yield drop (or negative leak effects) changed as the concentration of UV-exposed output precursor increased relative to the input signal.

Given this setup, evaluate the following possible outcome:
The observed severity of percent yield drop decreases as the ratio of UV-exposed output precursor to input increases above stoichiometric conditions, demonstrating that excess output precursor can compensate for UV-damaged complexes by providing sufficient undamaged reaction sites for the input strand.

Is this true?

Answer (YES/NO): NO